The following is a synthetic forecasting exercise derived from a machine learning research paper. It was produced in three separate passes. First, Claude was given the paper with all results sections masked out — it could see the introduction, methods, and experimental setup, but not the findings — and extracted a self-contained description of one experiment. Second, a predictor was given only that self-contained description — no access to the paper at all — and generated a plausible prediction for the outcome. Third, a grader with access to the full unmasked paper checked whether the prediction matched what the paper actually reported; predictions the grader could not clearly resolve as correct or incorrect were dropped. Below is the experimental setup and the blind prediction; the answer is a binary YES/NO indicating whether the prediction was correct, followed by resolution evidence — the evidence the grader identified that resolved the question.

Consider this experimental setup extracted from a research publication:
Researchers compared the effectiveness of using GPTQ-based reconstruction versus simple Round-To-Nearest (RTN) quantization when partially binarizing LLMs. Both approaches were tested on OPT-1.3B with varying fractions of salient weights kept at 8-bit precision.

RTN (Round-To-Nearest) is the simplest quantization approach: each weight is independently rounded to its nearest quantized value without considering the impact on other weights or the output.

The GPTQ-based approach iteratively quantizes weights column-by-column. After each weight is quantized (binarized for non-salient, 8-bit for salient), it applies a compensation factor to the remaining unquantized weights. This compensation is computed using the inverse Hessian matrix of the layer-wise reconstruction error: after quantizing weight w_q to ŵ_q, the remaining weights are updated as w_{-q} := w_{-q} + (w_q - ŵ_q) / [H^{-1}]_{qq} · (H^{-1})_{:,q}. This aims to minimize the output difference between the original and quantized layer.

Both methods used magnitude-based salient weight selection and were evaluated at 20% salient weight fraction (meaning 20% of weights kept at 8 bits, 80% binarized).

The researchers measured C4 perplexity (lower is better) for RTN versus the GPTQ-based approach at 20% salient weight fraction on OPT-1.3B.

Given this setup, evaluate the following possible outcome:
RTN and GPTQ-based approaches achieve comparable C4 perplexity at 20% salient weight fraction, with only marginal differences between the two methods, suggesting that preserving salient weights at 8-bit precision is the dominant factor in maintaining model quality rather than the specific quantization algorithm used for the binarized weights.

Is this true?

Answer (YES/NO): NO